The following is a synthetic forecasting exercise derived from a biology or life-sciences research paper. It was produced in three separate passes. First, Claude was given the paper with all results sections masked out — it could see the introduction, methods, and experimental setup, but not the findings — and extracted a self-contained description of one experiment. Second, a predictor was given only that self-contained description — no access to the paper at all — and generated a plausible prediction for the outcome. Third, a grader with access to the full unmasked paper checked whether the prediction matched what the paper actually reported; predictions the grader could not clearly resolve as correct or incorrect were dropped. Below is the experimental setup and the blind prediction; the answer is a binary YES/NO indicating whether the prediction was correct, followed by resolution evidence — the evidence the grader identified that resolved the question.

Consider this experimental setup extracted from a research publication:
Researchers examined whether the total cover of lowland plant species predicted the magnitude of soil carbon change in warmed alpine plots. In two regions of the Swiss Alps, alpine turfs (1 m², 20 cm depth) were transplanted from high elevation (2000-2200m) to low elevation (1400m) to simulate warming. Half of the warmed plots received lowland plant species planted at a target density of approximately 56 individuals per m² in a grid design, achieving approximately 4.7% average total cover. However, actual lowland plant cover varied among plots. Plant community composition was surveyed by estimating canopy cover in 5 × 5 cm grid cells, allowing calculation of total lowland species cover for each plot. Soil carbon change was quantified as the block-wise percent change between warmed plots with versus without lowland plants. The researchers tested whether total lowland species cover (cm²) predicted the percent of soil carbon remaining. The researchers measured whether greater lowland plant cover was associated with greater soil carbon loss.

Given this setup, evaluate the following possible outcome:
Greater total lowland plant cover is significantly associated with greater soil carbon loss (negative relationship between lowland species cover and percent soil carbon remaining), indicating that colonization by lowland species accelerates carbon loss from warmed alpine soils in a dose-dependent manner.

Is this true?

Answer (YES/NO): YES